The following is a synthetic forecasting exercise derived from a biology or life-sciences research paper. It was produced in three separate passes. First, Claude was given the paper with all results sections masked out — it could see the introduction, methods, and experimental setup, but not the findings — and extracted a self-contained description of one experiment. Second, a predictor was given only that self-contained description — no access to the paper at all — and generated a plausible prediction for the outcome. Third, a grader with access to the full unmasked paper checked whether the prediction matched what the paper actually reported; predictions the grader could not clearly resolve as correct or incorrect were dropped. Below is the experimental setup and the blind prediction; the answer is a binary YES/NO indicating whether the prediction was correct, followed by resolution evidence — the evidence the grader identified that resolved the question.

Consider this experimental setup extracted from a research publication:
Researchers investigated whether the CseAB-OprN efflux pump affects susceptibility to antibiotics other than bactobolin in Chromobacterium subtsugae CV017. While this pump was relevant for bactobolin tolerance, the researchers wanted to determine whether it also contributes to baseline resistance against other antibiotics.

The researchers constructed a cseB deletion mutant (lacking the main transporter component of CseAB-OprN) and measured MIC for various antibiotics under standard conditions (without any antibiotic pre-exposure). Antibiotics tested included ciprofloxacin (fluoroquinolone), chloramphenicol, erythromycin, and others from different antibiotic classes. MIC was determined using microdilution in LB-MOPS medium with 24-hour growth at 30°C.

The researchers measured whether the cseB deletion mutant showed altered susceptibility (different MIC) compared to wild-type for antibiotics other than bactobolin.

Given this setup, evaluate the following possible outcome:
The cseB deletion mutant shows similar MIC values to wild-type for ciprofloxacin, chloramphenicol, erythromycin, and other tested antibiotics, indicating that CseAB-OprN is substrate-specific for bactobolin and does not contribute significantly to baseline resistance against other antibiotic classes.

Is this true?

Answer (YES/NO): YES